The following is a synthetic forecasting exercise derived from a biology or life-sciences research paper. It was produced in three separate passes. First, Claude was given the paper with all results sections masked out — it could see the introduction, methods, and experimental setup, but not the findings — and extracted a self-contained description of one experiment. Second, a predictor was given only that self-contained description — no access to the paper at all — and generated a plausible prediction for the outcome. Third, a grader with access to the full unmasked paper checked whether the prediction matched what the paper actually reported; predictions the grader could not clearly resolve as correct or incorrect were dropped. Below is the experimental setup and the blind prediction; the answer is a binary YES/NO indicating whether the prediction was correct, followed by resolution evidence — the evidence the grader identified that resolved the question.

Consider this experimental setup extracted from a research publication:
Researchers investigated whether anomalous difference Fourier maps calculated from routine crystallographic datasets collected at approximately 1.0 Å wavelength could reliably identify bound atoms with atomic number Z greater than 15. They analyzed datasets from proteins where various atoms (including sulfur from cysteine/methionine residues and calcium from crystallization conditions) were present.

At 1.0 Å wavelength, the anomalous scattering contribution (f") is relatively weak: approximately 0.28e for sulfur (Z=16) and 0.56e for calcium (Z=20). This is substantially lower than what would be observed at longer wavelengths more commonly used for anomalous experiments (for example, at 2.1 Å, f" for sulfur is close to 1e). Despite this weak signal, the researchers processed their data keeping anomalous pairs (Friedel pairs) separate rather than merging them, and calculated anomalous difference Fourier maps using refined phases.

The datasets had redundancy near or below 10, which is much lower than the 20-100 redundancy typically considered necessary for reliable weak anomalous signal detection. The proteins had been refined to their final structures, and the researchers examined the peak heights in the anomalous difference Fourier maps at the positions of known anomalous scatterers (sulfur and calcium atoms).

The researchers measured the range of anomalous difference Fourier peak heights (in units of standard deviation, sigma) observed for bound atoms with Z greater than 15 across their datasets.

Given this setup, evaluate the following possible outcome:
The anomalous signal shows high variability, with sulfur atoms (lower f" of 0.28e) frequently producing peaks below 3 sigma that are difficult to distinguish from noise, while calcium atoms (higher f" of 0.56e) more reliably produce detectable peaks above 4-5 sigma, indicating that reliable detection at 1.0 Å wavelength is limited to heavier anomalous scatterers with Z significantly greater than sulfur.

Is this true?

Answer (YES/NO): NO